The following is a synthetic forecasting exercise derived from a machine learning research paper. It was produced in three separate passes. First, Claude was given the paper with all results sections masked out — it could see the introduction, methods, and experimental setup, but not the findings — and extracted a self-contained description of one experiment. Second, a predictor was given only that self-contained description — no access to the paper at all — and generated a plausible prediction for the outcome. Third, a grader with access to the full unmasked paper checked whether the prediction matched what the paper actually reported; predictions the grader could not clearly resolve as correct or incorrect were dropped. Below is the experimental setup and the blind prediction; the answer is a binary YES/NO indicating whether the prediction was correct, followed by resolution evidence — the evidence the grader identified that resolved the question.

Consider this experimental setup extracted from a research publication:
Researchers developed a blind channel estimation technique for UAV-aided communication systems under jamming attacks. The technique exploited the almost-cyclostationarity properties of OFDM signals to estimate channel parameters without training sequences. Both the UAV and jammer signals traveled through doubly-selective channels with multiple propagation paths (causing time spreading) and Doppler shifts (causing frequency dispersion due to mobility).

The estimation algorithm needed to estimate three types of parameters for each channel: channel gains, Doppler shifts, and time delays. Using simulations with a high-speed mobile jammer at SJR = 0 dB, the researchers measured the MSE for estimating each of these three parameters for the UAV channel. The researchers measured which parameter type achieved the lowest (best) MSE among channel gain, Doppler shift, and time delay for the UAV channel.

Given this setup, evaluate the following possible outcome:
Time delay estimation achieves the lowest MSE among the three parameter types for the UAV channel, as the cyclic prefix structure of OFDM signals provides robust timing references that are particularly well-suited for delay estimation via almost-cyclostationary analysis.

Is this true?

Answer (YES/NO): NO